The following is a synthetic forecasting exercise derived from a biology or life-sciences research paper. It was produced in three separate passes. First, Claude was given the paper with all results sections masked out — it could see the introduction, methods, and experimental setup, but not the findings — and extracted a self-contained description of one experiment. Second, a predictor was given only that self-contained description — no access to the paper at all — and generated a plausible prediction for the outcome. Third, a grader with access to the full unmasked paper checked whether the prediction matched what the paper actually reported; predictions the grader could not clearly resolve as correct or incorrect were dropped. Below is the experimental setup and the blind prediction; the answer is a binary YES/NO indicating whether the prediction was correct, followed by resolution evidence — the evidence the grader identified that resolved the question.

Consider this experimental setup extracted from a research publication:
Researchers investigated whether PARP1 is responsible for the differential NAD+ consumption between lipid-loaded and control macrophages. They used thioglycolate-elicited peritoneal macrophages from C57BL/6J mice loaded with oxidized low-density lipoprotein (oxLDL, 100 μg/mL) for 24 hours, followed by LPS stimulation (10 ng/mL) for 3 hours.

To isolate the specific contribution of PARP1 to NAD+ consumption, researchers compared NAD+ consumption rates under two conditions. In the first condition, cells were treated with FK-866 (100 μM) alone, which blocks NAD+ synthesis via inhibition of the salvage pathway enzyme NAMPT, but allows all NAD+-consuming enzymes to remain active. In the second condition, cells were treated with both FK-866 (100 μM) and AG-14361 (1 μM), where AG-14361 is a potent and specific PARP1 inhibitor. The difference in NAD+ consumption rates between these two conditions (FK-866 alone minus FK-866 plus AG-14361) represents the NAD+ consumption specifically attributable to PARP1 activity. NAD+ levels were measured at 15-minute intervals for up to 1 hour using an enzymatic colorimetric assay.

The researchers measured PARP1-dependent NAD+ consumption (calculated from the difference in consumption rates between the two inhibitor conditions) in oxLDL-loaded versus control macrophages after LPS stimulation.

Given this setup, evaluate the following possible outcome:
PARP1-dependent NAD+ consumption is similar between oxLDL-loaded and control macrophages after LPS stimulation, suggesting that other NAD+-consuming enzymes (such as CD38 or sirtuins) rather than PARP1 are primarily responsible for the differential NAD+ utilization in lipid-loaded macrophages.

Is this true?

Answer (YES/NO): NO